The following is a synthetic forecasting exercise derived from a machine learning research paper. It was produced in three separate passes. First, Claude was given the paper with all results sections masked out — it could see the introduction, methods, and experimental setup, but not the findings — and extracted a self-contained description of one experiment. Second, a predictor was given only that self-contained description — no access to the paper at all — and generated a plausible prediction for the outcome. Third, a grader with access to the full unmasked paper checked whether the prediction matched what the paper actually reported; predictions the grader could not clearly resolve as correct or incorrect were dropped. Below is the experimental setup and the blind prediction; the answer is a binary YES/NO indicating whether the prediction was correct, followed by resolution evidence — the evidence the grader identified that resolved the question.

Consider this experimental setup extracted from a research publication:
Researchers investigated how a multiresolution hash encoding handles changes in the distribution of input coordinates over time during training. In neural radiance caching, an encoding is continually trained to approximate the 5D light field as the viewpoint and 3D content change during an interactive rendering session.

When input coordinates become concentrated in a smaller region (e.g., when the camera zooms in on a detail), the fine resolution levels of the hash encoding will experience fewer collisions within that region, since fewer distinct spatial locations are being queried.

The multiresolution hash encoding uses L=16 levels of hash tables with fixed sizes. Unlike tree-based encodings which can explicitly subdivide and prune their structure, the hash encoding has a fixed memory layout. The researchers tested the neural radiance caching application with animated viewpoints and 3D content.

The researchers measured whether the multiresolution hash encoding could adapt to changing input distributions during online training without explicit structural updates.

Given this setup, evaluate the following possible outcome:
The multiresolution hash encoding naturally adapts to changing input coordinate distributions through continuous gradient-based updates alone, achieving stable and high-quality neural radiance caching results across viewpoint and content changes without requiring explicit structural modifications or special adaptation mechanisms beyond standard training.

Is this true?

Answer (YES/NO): YES